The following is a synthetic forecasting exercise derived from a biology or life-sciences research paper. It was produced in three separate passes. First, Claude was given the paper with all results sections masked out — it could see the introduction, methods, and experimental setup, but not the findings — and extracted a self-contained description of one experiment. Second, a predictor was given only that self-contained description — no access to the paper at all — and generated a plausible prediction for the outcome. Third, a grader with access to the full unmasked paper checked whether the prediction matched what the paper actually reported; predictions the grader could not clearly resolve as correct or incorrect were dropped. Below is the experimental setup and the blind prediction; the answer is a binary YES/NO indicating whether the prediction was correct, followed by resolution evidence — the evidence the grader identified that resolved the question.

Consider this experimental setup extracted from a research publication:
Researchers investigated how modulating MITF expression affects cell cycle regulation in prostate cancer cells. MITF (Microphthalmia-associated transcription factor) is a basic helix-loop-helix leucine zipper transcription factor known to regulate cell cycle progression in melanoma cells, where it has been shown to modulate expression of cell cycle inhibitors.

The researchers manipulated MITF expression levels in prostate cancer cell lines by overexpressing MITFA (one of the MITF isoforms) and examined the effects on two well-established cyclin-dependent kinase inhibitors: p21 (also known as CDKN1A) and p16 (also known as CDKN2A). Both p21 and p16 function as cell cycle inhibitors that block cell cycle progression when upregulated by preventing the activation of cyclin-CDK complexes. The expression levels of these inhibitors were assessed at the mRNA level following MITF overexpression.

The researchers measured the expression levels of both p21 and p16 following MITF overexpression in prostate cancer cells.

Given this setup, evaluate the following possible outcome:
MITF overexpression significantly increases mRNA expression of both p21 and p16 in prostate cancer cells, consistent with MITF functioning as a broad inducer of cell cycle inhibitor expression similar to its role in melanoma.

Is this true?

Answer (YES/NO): NO